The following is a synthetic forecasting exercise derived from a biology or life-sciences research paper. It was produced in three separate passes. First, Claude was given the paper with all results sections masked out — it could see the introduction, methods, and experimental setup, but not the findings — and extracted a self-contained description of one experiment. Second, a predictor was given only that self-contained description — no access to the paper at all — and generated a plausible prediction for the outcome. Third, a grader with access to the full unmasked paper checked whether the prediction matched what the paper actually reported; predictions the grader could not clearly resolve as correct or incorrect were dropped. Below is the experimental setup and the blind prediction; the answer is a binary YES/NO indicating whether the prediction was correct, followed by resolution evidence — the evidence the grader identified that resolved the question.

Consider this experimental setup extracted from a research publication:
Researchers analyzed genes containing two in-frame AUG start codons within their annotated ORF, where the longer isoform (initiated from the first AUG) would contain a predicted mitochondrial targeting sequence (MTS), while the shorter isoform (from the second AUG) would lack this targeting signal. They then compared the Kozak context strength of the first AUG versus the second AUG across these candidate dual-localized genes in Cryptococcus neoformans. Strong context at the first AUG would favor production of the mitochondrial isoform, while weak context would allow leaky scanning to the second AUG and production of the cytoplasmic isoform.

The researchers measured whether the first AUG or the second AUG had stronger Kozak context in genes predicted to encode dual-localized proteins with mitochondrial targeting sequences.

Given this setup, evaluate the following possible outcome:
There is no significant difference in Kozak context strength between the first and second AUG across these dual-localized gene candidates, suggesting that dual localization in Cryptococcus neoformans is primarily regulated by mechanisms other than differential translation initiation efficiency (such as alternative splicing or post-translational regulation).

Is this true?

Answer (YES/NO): NO